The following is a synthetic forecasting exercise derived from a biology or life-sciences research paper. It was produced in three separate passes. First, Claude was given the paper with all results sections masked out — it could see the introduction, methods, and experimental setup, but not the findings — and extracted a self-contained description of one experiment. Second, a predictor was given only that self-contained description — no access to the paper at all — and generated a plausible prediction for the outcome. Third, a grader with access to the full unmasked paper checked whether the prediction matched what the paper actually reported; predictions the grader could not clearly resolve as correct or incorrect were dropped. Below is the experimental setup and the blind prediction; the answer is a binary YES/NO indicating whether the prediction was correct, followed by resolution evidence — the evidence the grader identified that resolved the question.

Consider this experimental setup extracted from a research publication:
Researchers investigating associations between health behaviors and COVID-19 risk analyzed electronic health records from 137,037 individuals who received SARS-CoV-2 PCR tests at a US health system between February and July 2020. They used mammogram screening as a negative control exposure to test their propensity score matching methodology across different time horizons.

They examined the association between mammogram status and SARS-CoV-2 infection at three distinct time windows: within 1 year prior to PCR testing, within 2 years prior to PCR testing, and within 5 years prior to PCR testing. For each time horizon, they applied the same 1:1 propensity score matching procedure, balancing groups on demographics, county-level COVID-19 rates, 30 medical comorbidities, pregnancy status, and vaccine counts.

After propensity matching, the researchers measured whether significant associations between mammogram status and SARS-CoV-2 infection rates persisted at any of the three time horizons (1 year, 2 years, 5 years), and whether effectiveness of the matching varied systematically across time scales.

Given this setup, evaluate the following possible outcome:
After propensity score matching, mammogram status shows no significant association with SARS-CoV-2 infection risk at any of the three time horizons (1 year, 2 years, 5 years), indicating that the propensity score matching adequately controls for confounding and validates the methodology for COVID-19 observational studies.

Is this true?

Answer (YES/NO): YES